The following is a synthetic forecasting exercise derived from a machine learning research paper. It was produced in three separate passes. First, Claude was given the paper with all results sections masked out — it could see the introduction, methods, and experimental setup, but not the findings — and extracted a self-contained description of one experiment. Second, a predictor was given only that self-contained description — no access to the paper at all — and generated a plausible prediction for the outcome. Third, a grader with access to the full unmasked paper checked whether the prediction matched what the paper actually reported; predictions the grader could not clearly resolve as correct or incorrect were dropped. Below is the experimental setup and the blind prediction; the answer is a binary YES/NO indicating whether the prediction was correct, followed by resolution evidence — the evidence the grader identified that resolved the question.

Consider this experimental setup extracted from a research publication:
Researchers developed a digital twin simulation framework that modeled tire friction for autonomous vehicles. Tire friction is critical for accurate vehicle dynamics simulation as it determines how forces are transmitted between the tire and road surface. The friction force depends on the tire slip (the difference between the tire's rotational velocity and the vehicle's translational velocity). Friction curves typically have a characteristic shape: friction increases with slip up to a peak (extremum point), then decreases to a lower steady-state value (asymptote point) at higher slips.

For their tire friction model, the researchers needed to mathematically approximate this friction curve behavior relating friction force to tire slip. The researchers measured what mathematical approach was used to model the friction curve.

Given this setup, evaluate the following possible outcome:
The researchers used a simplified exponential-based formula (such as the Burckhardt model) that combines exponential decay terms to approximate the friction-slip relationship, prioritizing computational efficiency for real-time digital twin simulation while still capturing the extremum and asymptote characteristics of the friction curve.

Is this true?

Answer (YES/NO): NO